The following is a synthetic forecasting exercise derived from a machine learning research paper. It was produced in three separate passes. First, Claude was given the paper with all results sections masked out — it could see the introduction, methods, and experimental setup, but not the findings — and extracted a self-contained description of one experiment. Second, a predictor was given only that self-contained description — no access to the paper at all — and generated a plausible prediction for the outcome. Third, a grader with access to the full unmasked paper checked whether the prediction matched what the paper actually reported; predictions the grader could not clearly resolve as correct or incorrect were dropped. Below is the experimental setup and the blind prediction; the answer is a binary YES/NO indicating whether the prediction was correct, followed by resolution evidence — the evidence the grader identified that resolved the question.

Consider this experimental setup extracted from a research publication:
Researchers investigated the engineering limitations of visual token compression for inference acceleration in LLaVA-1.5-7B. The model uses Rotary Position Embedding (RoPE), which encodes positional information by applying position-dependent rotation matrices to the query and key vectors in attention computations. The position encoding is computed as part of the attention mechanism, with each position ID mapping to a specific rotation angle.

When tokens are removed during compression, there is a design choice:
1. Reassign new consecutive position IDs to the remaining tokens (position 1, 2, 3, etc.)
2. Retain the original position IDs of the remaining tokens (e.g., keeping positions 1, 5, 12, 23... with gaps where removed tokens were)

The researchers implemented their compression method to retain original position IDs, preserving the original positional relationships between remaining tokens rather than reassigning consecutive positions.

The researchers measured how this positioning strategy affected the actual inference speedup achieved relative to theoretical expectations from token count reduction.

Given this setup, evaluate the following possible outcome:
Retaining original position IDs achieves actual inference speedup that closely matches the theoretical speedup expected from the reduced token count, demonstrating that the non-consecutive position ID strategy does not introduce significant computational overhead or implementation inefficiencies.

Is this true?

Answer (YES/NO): NO